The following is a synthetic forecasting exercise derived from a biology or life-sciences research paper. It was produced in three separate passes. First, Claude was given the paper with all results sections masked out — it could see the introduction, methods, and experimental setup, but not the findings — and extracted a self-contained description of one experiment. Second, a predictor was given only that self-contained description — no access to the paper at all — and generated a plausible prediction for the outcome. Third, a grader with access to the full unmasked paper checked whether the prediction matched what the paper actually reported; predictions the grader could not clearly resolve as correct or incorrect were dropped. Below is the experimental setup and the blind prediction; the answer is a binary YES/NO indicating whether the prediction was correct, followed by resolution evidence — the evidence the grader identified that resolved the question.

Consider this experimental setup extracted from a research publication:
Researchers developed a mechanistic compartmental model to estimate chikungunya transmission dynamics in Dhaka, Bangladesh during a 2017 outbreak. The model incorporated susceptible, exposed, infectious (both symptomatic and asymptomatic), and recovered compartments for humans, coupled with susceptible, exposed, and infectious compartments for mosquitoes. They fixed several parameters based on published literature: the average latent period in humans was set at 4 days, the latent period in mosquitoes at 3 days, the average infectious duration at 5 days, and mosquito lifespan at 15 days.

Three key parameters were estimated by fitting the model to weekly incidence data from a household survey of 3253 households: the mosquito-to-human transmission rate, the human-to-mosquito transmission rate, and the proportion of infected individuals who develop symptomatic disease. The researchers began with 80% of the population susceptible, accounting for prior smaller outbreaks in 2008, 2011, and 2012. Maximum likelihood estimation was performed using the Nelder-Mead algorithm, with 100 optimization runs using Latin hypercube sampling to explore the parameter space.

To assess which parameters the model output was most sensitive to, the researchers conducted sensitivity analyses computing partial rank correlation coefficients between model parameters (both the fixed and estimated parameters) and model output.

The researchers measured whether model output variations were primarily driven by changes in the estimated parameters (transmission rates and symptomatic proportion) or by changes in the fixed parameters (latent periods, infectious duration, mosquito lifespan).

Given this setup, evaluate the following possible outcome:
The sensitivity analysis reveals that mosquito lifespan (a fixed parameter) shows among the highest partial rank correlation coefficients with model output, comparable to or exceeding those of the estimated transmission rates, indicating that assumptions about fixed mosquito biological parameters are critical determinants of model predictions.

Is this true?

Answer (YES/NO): NO